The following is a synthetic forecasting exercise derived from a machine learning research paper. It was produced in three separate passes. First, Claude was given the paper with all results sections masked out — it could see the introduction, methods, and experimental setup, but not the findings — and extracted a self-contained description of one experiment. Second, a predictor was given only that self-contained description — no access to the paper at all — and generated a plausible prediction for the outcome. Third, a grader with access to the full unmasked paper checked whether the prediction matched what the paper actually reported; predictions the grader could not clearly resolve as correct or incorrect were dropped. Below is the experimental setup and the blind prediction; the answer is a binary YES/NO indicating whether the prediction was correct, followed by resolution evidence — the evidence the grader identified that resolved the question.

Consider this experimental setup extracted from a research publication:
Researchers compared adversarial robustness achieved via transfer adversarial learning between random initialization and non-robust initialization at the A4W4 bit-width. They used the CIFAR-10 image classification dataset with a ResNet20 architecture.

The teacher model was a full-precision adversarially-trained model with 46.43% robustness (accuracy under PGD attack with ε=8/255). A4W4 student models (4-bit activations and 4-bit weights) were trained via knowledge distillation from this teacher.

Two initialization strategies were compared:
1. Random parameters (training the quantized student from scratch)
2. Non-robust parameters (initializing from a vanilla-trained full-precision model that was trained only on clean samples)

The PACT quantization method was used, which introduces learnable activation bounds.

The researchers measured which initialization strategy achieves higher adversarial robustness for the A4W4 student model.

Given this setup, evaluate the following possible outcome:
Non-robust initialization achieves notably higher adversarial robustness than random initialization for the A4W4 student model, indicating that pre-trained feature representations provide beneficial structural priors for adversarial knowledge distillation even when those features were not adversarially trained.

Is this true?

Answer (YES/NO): NO